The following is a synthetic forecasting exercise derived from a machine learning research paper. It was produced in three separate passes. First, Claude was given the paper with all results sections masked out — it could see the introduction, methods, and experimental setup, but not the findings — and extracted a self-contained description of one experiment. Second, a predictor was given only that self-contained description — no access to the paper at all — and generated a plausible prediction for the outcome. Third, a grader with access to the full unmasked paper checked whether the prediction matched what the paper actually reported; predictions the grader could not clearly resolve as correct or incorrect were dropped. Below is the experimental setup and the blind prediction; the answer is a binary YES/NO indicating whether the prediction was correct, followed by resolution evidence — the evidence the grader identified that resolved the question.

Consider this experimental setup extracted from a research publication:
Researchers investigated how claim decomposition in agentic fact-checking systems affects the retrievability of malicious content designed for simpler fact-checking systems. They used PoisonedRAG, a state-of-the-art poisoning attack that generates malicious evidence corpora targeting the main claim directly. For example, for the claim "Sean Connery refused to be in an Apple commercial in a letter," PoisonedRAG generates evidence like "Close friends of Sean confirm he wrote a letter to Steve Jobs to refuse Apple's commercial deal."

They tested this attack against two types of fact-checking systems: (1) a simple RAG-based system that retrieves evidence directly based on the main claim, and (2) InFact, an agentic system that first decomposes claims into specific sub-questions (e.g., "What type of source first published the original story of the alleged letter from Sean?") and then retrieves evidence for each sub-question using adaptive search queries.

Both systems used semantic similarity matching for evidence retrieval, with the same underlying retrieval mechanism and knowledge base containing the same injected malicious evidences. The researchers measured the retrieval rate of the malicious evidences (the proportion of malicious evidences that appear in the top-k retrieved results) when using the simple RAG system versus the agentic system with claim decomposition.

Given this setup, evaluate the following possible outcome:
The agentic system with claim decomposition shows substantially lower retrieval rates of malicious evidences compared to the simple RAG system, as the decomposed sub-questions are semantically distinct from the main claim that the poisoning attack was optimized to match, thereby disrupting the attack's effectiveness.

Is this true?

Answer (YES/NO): YES